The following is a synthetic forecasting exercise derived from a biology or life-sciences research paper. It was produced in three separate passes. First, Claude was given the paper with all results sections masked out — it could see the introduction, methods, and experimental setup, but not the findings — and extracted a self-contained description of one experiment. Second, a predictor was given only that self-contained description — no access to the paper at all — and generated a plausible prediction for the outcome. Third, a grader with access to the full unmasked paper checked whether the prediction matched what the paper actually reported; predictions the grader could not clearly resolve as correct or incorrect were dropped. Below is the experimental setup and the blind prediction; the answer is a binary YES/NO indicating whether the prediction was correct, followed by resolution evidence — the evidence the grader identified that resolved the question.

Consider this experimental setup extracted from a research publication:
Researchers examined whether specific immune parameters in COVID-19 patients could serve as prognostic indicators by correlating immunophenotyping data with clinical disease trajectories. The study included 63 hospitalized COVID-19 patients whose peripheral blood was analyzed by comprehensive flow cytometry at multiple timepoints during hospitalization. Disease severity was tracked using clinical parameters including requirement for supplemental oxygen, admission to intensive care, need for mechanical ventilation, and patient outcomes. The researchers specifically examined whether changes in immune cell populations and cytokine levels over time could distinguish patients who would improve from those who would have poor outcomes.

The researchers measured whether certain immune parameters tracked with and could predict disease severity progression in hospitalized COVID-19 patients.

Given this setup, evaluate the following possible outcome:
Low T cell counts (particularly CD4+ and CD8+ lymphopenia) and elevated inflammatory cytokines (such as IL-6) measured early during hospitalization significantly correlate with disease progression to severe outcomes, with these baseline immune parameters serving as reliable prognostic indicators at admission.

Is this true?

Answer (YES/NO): NO